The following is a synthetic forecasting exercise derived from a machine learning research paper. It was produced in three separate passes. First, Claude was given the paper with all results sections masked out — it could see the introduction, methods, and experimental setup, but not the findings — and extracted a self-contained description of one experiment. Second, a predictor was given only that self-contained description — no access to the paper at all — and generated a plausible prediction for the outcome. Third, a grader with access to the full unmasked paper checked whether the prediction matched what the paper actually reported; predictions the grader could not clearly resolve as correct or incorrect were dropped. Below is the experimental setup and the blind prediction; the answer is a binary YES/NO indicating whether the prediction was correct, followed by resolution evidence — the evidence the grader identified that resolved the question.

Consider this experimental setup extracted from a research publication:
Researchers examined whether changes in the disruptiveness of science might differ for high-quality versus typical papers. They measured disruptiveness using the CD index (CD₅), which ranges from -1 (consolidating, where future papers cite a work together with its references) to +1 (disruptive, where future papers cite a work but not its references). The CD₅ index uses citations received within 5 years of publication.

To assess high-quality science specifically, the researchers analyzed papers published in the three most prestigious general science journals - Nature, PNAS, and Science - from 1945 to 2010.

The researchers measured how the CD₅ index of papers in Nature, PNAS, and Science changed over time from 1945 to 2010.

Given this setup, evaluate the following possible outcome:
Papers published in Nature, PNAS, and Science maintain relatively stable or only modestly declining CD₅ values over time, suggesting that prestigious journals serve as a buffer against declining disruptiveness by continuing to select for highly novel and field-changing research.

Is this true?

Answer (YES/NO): NO